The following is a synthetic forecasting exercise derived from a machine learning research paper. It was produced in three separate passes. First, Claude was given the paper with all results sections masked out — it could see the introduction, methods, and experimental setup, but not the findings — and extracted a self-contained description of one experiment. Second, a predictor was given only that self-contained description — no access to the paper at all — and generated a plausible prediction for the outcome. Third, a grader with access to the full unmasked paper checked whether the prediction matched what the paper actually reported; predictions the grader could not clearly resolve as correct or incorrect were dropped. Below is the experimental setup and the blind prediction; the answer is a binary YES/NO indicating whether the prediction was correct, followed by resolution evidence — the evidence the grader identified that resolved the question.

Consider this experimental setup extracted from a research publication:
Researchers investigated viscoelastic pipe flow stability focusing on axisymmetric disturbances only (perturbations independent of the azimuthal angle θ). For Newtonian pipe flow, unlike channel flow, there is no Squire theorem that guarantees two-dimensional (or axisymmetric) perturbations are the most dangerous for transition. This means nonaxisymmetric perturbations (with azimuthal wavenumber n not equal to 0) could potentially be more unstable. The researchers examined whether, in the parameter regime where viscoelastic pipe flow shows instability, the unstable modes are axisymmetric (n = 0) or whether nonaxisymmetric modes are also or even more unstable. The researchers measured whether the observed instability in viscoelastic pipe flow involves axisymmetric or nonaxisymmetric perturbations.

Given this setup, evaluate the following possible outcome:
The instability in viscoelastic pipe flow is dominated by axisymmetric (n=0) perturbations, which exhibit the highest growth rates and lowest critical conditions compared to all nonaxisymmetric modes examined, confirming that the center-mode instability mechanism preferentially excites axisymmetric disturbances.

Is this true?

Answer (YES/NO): YES